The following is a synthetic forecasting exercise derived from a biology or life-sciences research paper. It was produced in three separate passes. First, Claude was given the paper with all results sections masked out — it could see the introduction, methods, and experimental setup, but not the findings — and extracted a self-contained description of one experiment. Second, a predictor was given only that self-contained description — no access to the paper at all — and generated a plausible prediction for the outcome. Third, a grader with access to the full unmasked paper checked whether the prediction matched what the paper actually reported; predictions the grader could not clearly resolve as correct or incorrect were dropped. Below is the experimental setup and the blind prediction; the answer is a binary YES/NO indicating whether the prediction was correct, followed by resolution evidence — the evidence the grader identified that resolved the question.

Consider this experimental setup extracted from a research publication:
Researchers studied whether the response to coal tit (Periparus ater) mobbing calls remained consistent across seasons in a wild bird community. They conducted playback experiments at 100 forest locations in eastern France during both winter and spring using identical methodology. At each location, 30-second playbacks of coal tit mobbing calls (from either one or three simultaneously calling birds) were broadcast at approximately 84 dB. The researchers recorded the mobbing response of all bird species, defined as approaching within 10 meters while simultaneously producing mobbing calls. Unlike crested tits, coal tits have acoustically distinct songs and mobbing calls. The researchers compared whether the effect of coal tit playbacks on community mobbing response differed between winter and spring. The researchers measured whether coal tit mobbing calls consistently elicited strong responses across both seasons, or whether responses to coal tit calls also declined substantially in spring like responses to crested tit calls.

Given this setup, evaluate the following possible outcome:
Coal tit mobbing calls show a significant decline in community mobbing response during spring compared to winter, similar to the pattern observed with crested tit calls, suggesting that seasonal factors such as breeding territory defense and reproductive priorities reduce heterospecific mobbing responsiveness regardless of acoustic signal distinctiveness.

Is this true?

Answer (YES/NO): NO